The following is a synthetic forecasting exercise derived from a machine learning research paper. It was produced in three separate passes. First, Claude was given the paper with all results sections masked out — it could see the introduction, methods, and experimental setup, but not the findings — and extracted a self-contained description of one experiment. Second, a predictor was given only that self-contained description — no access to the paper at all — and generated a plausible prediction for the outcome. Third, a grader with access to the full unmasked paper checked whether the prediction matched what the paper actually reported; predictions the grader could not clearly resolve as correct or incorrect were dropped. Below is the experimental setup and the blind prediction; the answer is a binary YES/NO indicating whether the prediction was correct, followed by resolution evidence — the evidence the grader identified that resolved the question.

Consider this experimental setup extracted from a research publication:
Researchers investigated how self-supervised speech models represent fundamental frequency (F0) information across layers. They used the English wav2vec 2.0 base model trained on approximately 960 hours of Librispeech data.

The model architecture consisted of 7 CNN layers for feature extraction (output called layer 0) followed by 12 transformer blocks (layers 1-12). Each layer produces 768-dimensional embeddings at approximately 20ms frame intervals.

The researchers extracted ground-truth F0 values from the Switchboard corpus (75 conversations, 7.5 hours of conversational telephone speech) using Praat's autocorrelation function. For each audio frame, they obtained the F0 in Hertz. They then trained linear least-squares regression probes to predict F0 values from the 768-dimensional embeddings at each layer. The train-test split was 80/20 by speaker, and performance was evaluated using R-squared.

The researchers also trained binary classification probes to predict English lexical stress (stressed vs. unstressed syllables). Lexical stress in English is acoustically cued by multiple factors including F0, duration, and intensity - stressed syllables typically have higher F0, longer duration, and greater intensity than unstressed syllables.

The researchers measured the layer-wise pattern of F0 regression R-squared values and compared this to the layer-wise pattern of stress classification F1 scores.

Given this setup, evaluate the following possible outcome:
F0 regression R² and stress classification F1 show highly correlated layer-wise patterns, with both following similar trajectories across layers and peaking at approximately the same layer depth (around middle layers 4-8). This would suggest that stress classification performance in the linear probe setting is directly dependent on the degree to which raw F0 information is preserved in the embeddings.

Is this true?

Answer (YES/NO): NO